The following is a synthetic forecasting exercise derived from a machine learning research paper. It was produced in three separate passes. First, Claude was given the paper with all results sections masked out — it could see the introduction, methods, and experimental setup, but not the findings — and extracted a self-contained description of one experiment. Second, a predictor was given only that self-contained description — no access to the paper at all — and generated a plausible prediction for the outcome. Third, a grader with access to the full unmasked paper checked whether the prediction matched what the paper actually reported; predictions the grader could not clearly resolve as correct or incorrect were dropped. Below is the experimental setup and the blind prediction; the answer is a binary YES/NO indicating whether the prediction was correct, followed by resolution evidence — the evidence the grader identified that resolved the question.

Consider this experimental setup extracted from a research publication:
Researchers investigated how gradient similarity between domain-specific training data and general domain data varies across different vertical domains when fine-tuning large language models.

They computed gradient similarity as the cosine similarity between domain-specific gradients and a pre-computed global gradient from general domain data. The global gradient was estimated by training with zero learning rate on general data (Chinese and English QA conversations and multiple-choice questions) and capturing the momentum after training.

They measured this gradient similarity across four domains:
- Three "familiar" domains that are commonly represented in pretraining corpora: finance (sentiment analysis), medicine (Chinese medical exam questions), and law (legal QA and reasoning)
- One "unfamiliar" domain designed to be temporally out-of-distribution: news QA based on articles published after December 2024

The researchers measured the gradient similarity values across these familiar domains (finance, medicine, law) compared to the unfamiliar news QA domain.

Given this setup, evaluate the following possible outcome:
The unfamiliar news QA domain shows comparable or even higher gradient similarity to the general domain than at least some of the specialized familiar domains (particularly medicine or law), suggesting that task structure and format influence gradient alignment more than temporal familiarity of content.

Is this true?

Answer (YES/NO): NO